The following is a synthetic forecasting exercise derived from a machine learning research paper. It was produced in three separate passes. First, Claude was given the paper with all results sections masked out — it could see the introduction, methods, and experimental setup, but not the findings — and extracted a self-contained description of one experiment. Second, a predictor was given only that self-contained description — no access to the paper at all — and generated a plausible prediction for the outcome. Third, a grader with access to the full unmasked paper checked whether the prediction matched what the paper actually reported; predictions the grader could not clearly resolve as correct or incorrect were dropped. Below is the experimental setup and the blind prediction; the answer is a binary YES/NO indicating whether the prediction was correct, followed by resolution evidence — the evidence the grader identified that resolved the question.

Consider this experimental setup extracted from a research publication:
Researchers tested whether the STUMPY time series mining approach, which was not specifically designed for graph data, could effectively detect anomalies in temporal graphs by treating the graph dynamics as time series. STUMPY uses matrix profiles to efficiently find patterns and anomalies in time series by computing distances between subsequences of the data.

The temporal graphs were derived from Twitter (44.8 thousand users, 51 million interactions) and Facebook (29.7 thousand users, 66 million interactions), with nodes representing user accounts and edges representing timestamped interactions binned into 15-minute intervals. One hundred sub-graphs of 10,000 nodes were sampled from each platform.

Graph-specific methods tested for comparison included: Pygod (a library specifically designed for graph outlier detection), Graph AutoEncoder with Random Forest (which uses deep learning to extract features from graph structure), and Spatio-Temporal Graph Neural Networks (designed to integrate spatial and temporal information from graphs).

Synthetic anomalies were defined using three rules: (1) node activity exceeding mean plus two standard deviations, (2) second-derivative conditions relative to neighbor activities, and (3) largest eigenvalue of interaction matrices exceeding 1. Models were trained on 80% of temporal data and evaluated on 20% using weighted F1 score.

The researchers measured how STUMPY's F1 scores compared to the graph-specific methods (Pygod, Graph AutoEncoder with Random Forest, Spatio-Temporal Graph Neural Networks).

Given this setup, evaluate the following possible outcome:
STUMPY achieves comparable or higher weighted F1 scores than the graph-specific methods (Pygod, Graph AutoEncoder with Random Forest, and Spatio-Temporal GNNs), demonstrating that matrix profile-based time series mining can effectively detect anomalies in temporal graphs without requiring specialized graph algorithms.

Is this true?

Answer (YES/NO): YES